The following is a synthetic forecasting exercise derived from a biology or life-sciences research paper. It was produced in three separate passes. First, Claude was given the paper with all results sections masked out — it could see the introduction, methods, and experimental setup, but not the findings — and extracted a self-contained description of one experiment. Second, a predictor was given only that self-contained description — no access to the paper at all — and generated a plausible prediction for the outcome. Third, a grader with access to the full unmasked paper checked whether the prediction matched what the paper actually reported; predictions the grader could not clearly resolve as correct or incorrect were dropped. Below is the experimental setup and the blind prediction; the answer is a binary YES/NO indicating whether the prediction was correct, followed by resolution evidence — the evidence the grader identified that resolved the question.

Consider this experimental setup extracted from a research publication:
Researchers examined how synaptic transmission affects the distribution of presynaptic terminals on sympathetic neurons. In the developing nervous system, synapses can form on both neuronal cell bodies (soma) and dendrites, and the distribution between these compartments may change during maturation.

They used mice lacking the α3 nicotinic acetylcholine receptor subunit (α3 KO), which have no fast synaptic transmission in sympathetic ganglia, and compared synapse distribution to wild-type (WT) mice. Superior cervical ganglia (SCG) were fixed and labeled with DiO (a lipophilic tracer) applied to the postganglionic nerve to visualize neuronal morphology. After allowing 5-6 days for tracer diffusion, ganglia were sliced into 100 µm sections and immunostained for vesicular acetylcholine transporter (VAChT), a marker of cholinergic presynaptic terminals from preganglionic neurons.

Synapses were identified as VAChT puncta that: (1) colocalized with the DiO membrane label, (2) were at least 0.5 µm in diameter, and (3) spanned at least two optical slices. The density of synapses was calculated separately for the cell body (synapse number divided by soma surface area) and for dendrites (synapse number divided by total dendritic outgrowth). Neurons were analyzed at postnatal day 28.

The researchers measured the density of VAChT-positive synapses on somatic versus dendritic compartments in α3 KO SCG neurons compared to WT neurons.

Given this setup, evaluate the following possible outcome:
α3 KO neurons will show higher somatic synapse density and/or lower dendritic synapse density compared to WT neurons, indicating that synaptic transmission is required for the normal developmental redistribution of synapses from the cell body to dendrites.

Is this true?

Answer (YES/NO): YES